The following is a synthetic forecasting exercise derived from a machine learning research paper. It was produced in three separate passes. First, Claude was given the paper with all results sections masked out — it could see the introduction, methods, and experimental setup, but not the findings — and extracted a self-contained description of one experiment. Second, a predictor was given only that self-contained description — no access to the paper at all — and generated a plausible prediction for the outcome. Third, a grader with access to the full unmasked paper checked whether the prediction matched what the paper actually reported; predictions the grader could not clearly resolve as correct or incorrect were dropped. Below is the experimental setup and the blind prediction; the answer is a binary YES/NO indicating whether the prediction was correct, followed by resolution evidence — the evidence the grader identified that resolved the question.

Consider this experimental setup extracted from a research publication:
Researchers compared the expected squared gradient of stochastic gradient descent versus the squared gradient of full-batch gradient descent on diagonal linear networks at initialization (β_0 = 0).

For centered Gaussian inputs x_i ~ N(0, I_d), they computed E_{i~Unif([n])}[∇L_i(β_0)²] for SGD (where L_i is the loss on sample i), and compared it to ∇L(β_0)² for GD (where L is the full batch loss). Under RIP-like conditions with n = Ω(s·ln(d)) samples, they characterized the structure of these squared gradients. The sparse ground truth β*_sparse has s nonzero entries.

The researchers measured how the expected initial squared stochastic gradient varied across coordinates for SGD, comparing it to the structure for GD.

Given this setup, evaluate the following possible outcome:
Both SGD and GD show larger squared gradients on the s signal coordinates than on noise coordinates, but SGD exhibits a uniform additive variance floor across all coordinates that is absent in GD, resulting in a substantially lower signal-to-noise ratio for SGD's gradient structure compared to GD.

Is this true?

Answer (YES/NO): NO